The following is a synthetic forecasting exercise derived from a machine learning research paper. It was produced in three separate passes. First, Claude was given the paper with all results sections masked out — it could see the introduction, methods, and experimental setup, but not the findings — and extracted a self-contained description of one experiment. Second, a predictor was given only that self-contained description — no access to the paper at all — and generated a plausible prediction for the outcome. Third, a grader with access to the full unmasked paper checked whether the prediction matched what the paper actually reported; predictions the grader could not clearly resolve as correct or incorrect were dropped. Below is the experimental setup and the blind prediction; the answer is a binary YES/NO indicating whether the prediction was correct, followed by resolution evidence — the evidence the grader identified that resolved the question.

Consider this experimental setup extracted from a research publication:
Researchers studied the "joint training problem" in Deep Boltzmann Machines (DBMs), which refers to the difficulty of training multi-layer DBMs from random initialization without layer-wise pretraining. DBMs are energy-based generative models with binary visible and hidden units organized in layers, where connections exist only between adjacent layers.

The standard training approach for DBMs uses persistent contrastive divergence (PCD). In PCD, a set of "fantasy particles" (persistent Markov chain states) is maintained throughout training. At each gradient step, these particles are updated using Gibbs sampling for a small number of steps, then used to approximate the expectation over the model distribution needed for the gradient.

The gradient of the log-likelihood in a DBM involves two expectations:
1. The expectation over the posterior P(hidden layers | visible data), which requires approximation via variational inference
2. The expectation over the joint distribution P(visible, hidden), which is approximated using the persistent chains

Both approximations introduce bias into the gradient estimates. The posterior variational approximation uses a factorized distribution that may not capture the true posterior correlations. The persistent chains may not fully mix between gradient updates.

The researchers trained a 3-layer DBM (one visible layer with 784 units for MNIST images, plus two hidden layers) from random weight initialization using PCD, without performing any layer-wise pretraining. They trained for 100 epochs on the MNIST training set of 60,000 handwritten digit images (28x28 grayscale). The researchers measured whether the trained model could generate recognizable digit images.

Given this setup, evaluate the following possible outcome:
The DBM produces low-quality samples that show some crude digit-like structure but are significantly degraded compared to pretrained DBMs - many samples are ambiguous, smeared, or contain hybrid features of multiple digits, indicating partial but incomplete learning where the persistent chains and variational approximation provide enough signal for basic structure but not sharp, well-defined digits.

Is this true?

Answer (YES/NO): NO